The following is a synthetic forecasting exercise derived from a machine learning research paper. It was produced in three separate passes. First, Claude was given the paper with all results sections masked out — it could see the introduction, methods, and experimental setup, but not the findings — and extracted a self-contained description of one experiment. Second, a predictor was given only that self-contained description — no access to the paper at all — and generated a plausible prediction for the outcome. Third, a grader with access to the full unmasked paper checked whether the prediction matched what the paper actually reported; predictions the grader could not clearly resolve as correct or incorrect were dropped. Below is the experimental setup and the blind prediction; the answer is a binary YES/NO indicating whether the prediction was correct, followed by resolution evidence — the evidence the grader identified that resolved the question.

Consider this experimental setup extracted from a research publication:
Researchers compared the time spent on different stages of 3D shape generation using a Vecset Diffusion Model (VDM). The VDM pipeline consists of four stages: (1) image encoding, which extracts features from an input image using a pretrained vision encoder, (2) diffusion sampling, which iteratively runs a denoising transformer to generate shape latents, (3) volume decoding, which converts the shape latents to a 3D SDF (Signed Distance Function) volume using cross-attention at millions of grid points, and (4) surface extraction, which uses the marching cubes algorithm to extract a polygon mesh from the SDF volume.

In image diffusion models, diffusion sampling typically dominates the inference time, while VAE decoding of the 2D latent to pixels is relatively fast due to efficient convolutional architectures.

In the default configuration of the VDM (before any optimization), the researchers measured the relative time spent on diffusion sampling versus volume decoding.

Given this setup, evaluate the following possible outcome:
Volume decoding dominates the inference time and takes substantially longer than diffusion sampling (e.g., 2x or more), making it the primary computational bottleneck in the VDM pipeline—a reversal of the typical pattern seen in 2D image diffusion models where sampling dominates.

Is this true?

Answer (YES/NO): YES